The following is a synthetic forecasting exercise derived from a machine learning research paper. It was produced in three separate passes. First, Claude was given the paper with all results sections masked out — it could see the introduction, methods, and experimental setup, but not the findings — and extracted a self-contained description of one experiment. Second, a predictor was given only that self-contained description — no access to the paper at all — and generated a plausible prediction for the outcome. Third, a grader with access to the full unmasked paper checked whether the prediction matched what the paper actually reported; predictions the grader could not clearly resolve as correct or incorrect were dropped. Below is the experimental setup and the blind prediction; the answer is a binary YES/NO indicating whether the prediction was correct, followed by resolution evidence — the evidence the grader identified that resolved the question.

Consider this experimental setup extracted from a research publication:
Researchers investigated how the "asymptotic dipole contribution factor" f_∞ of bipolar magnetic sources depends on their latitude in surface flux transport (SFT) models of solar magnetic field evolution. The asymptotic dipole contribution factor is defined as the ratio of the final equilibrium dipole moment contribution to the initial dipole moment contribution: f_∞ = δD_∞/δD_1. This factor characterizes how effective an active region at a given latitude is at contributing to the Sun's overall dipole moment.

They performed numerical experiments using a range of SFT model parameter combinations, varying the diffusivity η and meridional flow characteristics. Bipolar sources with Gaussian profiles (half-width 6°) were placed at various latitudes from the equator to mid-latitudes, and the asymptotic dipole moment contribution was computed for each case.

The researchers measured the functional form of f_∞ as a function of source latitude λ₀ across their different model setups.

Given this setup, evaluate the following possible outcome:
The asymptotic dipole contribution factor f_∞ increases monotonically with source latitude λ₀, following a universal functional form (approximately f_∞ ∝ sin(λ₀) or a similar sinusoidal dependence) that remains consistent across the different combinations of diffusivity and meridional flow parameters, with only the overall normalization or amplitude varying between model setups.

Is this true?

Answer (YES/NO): NO